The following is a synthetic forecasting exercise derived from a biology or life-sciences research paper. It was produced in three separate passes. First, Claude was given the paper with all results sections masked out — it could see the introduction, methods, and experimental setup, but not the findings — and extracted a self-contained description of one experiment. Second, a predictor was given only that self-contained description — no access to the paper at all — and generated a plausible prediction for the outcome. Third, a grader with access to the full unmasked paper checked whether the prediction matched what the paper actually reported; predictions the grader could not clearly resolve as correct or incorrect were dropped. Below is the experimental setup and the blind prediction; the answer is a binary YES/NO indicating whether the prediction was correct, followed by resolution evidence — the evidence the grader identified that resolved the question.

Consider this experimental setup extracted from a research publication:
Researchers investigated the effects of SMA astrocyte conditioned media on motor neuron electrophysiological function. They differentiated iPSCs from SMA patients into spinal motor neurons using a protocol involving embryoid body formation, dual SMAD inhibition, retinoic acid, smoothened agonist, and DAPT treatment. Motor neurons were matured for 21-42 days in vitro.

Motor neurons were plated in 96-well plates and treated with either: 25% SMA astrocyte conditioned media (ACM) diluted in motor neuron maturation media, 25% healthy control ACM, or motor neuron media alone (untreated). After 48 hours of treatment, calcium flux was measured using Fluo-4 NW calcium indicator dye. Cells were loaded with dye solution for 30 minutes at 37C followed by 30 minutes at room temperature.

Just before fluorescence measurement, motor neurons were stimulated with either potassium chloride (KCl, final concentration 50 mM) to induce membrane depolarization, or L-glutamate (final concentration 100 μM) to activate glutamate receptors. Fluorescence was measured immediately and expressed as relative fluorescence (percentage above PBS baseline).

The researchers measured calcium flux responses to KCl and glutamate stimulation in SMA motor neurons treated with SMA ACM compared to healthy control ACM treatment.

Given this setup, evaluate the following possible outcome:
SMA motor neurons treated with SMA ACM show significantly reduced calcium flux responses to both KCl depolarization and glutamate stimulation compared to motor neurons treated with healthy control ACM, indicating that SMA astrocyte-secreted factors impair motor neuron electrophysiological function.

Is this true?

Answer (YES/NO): YES